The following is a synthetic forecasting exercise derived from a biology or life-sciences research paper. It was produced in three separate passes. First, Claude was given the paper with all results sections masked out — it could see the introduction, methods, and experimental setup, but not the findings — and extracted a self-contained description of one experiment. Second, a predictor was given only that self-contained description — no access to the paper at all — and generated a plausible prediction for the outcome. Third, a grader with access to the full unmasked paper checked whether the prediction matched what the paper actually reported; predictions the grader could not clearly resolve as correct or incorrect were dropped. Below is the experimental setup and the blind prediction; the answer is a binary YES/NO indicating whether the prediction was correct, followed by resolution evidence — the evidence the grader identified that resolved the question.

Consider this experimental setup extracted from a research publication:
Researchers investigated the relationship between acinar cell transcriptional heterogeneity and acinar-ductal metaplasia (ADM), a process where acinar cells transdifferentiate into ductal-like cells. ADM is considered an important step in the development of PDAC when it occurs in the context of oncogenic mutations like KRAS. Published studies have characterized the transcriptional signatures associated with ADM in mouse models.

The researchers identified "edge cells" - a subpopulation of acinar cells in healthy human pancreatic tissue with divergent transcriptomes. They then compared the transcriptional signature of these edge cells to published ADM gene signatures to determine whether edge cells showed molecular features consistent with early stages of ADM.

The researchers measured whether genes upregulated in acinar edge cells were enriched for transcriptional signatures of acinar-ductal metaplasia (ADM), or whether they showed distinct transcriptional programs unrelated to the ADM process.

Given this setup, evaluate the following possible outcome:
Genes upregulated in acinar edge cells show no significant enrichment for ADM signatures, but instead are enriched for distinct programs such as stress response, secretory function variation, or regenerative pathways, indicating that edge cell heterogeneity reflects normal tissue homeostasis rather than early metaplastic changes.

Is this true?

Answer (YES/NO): NO